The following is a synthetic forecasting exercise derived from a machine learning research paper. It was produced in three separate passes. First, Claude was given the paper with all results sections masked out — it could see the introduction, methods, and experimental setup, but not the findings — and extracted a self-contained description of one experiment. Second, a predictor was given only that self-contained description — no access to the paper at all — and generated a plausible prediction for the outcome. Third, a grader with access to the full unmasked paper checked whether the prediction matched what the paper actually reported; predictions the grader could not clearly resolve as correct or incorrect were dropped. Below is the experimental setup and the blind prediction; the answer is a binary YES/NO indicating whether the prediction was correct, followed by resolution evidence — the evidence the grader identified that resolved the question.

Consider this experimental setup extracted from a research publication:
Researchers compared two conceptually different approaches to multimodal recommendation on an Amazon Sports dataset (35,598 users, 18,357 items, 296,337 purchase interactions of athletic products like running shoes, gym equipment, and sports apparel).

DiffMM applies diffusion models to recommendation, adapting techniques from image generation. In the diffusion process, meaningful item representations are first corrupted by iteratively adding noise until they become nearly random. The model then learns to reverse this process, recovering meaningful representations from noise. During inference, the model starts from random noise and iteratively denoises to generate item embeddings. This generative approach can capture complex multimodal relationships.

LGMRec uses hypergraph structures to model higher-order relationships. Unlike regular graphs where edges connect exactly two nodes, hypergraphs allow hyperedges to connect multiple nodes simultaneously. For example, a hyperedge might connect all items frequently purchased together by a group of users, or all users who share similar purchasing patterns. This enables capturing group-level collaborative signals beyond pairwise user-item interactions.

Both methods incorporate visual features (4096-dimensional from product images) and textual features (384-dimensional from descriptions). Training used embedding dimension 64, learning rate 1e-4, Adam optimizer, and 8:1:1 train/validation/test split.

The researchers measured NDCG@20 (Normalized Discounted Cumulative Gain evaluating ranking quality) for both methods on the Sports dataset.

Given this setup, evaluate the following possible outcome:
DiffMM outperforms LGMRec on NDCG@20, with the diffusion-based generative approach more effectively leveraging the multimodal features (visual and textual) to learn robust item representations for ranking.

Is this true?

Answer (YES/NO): NO